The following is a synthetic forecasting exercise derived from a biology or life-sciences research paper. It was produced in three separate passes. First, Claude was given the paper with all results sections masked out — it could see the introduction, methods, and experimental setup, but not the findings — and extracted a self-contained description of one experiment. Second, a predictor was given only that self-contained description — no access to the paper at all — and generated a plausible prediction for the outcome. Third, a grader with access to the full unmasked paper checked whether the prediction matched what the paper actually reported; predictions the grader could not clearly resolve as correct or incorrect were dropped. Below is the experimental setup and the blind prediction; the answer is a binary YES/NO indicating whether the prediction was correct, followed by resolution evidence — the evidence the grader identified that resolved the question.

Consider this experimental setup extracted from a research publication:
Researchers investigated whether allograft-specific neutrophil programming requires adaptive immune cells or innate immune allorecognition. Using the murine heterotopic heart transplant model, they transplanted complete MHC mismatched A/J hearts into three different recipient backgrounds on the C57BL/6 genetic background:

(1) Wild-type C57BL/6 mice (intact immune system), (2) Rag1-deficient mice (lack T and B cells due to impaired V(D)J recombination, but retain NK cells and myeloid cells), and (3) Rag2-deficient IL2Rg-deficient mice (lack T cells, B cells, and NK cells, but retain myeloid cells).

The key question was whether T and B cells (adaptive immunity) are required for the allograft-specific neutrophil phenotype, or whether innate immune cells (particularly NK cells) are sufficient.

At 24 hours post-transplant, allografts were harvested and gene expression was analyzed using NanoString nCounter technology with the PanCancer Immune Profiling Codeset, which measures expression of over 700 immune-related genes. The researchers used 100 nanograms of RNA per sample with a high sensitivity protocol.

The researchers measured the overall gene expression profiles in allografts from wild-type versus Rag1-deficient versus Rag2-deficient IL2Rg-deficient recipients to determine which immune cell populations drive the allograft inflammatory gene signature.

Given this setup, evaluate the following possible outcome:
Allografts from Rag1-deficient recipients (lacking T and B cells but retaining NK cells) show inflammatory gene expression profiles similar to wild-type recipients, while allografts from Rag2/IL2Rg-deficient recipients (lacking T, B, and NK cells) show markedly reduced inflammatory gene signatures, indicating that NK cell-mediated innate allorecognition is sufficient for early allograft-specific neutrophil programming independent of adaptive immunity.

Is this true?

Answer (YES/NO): NO